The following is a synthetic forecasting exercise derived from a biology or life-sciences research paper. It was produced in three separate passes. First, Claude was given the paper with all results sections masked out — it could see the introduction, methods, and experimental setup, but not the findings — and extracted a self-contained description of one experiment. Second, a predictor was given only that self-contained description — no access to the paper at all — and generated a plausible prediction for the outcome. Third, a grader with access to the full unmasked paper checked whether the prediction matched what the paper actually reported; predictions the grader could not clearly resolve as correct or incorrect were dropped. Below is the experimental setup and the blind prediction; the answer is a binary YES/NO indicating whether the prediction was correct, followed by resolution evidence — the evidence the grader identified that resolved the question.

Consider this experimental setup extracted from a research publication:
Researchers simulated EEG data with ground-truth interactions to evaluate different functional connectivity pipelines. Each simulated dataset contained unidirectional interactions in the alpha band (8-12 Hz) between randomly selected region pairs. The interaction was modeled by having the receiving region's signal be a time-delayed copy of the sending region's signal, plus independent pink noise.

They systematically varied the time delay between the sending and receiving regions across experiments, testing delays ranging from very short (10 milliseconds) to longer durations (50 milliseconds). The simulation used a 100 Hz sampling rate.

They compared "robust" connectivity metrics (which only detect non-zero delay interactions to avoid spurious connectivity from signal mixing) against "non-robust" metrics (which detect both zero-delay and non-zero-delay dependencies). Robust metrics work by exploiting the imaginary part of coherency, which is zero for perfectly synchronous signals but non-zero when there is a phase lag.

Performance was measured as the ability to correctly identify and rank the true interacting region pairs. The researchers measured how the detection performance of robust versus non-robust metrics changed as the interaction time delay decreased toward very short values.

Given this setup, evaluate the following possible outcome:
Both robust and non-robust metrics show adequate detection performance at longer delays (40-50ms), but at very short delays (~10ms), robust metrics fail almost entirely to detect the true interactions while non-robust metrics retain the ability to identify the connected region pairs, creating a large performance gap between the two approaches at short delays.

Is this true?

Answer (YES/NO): NO